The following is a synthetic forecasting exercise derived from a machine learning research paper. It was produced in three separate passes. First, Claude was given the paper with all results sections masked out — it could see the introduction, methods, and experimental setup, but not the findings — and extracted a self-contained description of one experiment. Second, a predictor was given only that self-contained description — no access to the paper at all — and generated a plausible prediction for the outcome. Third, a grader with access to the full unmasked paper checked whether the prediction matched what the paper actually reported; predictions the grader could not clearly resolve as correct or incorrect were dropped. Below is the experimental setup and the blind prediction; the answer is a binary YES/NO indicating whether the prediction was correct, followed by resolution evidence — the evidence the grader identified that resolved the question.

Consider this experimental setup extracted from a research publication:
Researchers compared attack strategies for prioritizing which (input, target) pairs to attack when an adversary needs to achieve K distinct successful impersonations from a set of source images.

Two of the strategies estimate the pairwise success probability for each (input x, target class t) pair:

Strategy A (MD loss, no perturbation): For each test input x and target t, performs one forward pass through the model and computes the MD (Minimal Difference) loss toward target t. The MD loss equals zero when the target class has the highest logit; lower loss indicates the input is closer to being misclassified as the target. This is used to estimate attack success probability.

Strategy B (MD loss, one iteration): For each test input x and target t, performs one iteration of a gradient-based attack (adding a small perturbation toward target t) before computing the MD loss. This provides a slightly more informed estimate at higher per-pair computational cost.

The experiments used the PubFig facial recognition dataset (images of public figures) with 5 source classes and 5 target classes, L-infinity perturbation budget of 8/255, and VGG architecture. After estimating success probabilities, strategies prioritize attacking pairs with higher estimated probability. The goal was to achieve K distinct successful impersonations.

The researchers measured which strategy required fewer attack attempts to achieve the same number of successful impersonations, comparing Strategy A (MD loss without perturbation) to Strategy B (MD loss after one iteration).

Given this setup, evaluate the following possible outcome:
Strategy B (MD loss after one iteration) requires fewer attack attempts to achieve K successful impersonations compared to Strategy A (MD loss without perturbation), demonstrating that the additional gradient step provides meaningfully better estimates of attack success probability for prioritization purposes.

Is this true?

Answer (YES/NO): YES